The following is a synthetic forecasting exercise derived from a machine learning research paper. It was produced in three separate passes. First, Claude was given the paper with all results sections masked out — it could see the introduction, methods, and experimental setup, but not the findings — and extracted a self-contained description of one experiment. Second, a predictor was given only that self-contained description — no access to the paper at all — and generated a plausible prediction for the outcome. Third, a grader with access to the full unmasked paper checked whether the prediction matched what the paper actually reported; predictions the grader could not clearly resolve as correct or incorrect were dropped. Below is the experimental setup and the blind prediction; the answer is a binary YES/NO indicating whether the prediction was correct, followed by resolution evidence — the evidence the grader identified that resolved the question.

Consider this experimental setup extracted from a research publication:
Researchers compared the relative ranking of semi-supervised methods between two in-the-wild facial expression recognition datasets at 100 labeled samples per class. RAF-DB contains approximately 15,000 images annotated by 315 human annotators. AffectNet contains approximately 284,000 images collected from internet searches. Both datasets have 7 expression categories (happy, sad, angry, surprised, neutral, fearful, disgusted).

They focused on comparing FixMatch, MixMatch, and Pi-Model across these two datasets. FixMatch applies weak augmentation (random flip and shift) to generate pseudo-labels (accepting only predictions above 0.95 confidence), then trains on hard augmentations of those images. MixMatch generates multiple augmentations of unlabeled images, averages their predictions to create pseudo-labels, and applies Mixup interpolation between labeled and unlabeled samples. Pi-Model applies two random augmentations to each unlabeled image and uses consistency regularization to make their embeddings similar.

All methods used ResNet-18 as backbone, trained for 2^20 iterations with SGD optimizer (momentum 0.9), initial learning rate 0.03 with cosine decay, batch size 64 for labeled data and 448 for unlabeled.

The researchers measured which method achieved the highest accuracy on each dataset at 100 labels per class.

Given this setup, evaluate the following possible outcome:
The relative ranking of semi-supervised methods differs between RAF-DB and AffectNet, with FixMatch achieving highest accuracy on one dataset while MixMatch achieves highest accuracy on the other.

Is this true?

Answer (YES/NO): NO